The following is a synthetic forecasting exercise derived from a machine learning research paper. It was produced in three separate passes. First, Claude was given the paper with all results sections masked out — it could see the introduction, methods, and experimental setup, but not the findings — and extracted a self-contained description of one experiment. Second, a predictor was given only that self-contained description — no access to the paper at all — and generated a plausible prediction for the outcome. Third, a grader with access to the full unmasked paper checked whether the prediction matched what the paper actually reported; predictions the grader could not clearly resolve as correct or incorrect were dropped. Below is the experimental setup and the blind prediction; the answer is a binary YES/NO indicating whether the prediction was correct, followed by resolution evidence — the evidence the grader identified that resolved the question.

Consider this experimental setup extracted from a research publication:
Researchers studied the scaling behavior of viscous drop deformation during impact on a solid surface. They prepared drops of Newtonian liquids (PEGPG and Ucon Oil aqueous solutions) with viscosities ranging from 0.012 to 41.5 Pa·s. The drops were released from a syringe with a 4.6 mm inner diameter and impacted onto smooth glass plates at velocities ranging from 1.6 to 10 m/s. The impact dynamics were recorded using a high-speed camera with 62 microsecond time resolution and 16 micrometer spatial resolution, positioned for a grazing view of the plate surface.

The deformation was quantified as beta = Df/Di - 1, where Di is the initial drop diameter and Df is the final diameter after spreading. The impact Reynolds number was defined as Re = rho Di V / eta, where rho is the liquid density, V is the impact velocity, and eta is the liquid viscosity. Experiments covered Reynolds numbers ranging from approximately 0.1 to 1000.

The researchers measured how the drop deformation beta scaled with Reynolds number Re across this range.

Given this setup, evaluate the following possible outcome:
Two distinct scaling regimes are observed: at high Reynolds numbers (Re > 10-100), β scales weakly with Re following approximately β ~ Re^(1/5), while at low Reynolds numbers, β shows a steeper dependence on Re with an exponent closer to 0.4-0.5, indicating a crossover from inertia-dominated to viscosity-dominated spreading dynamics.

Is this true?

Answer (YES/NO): NO